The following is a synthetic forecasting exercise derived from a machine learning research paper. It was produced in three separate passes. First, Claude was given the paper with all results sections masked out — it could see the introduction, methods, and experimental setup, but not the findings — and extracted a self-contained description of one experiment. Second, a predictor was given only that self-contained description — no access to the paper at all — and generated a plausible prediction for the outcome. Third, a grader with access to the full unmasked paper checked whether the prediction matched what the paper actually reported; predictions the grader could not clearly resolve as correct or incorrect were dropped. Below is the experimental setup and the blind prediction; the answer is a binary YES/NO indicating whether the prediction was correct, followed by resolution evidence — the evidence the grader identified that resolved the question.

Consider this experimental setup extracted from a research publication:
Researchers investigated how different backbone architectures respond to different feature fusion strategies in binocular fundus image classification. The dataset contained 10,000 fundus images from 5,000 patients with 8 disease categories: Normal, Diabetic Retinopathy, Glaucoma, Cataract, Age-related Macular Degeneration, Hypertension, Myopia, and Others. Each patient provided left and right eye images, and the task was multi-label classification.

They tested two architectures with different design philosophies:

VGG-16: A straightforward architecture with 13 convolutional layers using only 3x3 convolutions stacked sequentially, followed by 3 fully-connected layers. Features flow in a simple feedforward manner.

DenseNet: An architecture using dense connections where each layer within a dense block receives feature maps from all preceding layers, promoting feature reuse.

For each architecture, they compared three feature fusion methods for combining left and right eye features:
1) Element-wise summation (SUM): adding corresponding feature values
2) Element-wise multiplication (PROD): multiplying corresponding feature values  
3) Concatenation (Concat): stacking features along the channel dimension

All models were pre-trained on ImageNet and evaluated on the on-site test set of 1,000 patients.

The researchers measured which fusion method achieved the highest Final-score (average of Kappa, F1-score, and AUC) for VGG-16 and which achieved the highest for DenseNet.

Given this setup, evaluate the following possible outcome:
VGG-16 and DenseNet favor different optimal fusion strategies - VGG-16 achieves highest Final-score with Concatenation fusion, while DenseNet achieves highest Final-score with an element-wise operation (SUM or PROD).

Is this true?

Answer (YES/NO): NO